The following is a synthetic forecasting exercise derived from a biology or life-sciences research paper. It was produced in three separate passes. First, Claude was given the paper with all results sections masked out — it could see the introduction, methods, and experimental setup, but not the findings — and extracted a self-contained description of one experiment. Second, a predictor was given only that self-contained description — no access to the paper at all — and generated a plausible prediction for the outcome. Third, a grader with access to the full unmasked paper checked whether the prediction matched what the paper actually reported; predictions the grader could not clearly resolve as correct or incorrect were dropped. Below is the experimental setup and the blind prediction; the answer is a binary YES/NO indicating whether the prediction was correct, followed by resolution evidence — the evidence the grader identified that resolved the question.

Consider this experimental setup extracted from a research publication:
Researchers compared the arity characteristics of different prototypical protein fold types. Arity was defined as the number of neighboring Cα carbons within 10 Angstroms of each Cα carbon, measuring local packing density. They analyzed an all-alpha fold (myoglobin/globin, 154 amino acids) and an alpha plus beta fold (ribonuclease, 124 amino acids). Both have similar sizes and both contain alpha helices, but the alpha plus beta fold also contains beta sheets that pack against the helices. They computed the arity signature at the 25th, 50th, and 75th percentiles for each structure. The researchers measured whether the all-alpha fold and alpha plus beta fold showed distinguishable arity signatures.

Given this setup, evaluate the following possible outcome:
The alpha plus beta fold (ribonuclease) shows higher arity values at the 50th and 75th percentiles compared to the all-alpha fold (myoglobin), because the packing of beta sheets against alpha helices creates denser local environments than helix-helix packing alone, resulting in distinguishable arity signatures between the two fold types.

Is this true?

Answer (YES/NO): NO